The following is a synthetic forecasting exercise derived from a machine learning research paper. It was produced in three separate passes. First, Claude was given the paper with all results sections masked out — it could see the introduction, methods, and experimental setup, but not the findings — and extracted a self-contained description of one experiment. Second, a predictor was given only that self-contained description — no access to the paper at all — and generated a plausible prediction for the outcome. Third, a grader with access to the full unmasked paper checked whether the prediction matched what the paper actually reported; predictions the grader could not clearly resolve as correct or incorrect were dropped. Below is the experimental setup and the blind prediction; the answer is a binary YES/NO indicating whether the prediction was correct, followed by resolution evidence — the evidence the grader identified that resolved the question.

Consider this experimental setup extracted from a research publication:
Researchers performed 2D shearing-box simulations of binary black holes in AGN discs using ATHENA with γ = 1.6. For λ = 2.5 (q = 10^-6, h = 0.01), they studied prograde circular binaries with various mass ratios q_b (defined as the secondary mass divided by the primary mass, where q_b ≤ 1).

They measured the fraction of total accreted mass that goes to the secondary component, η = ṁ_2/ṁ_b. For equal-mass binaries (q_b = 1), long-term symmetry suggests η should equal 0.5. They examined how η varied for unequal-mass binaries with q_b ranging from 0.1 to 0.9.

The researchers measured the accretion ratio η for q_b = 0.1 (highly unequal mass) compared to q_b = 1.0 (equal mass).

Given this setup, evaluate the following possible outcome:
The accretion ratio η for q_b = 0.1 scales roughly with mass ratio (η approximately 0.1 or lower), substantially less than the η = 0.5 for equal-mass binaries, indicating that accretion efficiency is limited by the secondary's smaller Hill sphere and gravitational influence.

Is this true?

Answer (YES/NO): NO